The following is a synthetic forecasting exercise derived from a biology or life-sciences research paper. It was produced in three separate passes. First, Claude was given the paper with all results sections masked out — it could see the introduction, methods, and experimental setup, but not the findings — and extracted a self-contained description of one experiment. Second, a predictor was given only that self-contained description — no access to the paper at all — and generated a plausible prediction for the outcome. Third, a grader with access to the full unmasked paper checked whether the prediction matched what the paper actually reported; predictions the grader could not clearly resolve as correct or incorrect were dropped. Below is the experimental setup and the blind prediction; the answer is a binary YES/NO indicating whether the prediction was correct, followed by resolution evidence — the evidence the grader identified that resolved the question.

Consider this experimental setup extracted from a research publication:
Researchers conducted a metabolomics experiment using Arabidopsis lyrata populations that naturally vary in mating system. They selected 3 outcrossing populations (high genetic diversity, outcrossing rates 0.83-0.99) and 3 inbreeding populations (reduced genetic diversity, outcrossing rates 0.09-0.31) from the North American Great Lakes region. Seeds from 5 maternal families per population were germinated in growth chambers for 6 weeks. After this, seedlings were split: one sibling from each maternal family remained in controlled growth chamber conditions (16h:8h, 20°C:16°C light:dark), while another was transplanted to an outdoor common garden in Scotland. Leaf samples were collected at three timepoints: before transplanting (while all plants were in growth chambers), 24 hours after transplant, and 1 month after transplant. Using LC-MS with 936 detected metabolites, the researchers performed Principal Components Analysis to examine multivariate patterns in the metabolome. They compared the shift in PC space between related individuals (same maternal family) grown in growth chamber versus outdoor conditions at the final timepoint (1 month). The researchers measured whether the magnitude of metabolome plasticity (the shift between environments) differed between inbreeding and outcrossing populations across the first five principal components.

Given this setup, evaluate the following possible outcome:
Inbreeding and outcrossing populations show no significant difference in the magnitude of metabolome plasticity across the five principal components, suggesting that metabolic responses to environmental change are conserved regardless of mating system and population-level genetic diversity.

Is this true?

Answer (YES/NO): YES